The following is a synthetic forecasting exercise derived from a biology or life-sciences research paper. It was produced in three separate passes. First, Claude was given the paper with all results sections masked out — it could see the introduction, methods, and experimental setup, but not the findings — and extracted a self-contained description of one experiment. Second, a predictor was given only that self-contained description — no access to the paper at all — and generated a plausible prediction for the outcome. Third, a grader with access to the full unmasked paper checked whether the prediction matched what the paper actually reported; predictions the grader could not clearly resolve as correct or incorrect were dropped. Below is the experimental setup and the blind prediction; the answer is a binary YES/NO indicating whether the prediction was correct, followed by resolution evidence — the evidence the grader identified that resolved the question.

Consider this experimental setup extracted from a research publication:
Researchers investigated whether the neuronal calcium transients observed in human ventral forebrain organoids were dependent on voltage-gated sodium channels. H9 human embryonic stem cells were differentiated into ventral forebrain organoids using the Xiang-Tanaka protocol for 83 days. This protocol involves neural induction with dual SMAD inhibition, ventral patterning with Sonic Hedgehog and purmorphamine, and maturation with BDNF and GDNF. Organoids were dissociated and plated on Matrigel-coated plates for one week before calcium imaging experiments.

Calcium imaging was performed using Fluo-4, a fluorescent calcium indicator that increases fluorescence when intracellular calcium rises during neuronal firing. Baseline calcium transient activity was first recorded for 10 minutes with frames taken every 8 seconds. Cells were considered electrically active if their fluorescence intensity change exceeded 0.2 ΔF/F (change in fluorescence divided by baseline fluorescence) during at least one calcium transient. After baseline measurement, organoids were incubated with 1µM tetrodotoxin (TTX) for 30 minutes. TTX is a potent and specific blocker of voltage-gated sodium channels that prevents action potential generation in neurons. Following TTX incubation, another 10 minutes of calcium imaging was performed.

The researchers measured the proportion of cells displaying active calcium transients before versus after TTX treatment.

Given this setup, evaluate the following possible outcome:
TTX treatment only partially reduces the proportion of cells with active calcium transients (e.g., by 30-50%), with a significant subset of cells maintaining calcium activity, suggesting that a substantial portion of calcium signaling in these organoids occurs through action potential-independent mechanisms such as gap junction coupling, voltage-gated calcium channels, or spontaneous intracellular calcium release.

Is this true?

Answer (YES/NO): NO